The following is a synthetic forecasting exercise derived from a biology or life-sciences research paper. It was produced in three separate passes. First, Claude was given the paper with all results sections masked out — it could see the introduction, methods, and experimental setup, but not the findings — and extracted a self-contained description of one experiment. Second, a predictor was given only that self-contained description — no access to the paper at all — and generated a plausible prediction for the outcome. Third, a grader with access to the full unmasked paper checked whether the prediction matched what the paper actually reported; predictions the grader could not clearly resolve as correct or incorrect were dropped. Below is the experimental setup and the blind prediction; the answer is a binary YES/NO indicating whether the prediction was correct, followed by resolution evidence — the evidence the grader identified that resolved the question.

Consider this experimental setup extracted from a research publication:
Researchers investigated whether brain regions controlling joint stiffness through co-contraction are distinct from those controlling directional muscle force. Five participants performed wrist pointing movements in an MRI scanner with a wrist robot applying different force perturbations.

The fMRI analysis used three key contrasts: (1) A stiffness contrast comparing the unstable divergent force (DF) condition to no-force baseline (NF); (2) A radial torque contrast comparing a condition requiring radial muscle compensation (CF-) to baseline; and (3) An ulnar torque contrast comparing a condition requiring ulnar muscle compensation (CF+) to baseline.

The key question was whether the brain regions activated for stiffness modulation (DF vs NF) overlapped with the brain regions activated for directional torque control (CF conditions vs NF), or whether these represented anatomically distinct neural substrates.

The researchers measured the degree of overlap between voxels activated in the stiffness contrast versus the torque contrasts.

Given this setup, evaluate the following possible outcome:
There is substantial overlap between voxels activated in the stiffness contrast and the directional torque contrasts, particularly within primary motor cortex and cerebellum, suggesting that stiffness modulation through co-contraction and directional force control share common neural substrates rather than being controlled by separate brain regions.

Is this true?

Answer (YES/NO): NO